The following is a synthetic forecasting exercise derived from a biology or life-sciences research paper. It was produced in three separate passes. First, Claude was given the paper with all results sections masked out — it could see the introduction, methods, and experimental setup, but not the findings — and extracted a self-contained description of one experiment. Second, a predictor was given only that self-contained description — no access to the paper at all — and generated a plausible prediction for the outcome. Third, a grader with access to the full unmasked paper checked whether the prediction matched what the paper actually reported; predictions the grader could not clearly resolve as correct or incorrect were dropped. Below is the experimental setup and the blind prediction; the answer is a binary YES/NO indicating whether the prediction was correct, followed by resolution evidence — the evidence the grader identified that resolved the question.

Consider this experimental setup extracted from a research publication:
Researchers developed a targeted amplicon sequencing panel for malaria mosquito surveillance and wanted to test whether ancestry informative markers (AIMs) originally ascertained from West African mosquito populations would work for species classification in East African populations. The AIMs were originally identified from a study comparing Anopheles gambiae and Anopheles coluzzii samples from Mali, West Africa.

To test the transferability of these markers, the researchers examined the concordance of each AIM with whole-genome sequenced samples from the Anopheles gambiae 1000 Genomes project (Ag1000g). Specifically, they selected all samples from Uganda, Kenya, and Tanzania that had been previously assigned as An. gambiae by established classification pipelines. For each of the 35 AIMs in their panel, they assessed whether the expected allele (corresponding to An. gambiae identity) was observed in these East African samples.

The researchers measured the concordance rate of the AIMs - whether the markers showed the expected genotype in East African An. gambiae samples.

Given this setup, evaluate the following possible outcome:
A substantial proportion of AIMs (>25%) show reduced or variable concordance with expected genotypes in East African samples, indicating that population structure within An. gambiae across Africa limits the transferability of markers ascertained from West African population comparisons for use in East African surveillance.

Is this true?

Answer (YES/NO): NO